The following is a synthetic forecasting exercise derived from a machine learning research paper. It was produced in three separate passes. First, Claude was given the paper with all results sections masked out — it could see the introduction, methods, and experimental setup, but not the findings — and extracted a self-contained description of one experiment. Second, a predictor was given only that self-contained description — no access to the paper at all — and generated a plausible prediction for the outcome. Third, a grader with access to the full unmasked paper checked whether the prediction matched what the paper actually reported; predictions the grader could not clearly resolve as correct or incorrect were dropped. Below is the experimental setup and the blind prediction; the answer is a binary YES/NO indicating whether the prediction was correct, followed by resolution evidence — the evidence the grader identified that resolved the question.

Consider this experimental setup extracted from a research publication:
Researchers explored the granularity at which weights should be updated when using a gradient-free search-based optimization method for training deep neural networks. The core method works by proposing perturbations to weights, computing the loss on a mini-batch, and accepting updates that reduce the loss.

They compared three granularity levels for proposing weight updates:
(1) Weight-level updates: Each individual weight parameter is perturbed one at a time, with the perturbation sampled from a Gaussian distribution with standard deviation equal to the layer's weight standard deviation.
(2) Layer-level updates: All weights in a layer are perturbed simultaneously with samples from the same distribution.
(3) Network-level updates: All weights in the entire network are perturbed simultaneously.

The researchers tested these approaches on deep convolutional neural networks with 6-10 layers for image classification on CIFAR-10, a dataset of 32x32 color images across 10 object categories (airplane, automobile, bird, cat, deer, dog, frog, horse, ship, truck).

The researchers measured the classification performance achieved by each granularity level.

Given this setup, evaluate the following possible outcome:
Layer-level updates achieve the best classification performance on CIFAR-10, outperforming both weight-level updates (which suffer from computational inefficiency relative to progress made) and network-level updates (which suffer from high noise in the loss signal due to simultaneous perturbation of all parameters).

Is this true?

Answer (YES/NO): NO